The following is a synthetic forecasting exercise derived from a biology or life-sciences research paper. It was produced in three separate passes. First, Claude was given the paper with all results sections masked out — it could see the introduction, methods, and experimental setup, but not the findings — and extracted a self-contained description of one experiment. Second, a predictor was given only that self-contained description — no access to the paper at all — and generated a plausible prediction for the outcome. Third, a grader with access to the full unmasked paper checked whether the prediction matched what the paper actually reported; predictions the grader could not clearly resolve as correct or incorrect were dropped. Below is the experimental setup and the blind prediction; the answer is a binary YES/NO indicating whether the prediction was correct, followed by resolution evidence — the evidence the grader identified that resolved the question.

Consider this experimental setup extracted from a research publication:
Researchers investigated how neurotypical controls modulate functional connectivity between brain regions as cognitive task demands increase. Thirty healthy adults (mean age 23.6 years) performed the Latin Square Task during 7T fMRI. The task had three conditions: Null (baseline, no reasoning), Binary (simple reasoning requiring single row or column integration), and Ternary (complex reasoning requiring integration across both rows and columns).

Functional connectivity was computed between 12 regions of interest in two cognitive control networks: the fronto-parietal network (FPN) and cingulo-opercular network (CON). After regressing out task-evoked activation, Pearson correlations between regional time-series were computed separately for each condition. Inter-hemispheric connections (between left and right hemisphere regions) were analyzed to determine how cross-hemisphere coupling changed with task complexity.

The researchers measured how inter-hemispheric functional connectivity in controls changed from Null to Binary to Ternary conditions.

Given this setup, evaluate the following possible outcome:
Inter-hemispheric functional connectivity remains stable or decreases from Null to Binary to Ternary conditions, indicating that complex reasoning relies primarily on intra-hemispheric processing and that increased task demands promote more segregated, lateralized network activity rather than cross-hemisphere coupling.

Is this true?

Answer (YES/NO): NO